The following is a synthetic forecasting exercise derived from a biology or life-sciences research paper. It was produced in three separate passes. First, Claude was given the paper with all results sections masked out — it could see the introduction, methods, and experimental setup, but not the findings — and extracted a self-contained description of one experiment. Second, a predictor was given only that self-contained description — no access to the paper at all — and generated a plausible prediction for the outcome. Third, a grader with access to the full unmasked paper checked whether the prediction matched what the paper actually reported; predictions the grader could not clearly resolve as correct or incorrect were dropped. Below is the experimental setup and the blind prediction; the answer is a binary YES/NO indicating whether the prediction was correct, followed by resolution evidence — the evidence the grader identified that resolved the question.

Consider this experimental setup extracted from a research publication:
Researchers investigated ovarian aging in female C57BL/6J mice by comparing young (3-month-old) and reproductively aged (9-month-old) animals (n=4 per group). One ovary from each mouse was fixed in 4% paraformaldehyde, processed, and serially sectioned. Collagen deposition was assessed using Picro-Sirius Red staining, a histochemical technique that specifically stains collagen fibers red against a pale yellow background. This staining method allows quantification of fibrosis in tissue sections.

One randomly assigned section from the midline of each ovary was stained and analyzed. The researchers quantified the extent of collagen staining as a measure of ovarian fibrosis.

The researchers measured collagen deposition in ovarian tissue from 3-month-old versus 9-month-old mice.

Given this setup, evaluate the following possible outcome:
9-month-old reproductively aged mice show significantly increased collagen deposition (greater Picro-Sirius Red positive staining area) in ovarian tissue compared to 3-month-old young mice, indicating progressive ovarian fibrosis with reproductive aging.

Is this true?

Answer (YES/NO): YES